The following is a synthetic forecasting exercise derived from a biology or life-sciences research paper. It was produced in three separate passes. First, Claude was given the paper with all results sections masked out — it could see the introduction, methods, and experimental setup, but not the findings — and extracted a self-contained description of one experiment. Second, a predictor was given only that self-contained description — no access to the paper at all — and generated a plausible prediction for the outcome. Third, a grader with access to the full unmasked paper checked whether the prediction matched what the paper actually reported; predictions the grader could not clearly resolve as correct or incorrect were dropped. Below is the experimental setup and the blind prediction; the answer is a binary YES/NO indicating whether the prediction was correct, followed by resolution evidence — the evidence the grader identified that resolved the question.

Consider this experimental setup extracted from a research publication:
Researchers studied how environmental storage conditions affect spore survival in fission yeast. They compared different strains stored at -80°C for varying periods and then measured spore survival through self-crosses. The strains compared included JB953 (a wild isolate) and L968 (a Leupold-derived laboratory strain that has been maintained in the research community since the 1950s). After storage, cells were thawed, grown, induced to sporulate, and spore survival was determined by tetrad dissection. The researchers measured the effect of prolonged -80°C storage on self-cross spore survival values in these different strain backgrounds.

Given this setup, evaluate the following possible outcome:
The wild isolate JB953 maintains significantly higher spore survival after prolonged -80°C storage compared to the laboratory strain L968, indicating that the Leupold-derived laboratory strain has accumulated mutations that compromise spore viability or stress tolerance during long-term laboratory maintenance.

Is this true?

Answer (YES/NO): NO